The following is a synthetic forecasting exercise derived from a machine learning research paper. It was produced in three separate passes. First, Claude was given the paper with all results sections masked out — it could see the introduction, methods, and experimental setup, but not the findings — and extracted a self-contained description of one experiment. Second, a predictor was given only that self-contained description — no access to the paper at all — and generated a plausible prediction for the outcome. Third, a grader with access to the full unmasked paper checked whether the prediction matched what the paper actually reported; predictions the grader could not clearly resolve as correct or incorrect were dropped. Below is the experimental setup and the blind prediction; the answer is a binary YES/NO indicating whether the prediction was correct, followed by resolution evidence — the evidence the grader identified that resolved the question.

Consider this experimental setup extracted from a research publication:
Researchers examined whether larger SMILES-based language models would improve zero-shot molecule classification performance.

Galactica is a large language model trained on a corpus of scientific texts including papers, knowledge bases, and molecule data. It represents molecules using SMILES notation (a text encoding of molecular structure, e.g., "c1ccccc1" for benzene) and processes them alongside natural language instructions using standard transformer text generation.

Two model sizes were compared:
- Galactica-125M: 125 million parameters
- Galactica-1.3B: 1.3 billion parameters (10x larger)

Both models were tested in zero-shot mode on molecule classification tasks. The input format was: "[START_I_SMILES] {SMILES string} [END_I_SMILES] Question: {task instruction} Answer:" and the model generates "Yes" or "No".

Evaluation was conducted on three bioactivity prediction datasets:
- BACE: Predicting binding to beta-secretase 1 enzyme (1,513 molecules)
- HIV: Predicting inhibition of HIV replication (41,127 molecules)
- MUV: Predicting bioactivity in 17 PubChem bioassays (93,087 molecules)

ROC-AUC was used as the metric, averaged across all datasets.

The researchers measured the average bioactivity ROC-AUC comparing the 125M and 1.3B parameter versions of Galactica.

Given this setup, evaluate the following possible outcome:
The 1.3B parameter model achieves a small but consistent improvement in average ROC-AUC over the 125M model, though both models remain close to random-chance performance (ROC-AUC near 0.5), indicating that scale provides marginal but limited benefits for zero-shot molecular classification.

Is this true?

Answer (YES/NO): NO